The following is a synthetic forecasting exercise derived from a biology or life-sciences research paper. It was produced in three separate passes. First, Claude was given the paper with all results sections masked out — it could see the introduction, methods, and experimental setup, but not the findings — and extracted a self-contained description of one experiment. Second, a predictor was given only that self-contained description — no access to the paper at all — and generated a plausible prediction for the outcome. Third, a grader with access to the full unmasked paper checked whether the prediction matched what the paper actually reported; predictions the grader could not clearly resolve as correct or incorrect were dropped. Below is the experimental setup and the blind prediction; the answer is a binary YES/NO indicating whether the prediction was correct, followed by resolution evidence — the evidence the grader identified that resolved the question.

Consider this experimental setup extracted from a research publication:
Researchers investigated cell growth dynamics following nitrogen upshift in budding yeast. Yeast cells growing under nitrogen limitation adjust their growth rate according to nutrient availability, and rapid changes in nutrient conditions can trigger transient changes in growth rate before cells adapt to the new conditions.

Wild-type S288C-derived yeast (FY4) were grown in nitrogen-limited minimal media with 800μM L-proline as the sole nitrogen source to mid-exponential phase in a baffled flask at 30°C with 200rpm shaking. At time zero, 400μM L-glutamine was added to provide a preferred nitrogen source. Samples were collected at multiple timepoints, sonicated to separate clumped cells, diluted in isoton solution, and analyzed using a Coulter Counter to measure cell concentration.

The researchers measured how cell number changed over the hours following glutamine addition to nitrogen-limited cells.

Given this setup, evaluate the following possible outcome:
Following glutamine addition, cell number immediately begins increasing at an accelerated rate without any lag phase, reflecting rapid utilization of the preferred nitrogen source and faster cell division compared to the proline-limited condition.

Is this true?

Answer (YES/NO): NO